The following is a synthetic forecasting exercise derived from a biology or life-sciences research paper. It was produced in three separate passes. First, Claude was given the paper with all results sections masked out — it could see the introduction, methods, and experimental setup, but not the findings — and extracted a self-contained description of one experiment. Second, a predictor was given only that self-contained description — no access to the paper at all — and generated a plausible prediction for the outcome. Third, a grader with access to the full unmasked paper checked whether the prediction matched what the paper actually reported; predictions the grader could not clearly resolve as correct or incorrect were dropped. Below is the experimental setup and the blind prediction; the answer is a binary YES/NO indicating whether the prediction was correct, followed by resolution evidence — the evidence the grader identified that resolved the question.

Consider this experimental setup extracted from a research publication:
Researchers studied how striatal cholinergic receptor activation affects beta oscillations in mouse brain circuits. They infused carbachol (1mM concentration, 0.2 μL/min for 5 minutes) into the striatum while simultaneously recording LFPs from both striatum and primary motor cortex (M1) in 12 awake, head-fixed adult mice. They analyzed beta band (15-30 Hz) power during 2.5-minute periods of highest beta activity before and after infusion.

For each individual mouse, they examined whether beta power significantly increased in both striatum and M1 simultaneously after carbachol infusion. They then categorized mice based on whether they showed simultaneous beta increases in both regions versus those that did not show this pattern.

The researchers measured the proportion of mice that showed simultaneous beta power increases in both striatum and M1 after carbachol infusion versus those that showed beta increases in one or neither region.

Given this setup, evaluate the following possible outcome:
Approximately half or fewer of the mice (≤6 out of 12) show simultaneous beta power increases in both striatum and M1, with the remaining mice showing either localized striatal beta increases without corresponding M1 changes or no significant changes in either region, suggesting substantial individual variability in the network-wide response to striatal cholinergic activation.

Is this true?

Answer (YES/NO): YES